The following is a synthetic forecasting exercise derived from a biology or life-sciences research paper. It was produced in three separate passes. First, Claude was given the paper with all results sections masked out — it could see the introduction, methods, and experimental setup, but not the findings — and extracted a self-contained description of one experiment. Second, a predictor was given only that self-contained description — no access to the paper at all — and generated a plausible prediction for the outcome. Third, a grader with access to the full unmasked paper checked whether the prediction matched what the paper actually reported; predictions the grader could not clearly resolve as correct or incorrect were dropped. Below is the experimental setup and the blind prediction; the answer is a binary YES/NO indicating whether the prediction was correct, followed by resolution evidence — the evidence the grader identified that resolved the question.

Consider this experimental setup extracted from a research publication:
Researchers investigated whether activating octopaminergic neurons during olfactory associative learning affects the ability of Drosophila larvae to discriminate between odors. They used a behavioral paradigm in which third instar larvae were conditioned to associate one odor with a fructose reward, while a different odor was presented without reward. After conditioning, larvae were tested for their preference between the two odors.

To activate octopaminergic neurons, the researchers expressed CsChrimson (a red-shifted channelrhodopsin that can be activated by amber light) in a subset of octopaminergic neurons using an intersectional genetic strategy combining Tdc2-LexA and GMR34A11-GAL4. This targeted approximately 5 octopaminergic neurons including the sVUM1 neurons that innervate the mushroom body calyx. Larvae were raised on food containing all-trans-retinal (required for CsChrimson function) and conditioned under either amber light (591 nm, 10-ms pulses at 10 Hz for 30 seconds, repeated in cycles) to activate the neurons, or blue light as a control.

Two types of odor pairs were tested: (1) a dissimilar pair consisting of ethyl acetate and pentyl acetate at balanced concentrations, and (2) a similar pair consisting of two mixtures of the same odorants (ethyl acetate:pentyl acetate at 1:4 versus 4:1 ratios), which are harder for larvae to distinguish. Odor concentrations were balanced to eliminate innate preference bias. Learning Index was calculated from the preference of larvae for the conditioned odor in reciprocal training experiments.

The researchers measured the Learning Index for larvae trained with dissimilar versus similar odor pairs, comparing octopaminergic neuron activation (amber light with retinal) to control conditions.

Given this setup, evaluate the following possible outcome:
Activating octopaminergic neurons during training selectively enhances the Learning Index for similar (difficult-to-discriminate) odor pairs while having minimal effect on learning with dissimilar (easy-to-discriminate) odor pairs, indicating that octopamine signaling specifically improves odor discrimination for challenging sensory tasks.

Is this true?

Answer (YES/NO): NO